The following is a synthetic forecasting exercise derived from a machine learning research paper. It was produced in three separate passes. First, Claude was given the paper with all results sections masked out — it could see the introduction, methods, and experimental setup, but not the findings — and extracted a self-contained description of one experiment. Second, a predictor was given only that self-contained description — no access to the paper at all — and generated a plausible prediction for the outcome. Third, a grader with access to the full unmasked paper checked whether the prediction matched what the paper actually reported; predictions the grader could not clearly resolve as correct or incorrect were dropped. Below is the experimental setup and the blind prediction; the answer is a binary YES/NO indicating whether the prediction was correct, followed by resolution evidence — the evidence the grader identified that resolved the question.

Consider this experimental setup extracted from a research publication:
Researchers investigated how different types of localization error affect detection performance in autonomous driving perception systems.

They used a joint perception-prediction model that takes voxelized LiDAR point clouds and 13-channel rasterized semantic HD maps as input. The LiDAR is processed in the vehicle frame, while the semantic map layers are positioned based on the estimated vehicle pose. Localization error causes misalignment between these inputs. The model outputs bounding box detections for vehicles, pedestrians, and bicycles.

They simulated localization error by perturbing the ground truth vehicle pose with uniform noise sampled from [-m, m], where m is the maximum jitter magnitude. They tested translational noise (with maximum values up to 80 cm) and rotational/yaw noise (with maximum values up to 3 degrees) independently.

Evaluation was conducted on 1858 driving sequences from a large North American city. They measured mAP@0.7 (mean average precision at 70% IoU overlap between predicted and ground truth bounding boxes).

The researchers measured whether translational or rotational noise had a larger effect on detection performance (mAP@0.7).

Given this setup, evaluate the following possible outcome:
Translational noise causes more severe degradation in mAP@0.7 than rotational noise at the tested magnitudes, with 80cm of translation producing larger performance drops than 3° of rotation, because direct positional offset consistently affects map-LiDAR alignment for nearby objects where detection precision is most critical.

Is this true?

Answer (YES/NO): NO